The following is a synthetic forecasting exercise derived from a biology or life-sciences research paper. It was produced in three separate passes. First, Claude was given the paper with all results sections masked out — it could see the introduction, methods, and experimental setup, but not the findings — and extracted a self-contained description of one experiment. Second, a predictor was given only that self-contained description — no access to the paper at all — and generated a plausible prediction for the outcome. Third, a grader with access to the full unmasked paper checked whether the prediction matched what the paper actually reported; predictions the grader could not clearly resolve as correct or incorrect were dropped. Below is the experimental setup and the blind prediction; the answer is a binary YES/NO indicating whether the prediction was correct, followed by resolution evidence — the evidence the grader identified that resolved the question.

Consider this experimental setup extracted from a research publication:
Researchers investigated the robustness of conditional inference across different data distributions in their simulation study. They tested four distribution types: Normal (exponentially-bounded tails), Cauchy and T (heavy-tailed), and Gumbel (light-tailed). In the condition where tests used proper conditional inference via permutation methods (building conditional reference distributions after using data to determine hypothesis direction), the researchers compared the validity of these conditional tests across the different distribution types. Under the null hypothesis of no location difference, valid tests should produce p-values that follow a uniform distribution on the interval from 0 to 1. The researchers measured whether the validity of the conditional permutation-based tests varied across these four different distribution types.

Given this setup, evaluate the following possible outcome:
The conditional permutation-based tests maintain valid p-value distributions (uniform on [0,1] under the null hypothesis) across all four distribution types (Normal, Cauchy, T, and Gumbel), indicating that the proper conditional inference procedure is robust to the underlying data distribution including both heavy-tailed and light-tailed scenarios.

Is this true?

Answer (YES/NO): YES